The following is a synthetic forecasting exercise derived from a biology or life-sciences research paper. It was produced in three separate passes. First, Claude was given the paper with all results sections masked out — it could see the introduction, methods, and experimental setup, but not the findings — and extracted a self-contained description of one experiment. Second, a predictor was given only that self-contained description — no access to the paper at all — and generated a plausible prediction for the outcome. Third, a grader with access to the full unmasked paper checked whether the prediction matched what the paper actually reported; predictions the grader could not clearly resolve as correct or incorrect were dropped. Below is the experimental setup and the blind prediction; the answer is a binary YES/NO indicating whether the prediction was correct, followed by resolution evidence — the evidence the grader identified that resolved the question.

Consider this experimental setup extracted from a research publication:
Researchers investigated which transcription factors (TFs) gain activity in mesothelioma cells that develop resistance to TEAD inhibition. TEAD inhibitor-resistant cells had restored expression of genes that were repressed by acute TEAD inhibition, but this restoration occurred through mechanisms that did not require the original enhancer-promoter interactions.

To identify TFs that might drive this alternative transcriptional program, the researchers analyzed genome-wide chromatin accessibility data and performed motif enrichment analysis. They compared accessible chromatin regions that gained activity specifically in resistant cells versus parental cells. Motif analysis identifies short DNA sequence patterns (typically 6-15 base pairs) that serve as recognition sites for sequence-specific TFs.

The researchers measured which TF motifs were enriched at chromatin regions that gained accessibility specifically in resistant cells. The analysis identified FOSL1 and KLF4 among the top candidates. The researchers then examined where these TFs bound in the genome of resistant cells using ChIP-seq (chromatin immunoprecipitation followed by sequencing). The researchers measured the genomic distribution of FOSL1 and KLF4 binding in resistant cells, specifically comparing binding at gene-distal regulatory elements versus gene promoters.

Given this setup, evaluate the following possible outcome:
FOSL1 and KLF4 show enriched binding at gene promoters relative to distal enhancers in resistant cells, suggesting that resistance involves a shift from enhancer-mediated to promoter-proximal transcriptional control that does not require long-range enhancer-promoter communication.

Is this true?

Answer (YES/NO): YES